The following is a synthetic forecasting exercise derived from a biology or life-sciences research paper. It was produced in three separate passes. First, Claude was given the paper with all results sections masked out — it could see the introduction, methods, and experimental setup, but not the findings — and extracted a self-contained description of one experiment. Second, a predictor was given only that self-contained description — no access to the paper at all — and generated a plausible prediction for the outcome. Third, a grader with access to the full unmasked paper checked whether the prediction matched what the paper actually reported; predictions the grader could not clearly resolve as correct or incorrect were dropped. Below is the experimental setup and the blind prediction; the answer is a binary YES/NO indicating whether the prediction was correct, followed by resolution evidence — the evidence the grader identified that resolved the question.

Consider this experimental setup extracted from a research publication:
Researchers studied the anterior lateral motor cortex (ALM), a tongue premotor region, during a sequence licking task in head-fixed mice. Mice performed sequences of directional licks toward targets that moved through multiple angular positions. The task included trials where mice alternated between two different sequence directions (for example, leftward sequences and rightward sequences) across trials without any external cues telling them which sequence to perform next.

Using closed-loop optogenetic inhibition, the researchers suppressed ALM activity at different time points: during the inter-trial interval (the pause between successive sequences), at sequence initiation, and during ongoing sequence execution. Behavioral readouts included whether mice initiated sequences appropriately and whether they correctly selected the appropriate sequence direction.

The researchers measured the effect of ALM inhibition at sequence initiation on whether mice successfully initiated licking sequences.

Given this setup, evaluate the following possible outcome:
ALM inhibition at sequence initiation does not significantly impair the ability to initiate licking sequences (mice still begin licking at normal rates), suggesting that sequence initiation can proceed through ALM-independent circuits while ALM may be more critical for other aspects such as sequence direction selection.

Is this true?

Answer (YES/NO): NO